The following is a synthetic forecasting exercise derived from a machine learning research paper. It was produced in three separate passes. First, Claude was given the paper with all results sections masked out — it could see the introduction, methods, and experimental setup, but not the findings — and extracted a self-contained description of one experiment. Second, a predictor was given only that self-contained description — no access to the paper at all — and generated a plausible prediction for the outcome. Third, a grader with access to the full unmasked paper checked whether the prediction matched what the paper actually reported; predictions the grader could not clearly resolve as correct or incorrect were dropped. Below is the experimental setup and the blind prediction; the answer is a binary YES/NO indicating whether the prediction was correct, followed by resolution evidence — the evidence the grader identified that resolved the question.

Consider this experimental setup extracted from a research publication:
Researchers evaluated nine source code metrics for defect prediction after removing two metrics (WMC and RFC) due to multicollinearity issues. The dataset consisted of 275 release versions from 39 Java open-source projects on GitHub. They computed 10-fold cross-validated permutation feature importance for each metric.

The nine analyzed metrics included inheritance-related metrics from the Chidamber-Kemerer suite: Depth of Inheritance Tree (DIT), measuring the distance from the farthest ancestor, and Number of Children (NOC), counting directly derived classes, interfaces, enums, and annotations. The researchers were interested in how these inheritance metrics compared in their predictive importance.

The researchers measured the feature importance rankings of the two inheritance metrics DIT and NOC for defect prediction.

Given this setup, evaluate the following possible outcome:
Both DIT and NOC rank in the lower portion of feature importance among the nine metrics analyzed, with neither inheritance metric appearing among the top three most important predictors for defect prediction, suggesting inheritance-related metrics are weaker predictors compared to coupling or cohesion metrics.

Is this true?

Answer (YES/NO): NO